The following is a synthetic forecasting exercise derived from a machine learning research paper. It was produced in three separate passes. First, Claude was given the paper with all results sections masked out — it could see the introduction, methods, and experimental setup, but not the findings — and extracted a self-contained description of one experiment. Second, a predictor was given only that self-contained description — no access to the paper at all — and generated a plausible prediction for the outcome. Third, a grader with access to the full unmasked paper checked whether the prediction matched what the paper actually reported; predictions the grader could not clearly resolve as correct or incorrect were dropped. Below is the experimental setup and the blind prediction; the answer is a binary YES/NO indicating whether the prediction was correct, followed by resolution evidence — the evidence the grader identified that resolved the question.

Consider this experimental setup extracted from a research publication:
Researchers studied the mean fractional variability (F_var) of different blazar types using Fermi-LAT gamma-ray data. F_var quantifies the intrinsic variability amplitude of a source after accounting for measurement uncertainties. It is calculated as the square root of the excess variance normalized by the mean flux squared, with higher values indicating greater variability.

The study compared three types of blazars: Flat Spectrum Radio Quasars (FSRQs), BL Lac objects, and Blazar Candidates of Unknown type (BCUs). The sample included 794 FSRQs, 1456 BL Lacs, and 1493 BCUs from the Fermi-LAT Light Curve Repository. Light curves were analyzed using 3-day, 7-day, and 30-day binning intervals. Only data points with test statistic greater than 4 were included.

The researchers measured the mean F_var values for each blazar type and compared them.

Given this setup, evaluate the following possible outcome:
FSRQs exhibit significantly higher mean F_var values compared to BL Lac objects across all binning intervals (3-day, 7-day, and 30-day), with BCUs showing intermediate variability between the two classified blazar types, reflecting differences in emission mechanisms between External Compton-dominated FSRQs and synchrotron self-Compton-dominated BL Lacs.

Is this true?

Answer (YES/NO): NO